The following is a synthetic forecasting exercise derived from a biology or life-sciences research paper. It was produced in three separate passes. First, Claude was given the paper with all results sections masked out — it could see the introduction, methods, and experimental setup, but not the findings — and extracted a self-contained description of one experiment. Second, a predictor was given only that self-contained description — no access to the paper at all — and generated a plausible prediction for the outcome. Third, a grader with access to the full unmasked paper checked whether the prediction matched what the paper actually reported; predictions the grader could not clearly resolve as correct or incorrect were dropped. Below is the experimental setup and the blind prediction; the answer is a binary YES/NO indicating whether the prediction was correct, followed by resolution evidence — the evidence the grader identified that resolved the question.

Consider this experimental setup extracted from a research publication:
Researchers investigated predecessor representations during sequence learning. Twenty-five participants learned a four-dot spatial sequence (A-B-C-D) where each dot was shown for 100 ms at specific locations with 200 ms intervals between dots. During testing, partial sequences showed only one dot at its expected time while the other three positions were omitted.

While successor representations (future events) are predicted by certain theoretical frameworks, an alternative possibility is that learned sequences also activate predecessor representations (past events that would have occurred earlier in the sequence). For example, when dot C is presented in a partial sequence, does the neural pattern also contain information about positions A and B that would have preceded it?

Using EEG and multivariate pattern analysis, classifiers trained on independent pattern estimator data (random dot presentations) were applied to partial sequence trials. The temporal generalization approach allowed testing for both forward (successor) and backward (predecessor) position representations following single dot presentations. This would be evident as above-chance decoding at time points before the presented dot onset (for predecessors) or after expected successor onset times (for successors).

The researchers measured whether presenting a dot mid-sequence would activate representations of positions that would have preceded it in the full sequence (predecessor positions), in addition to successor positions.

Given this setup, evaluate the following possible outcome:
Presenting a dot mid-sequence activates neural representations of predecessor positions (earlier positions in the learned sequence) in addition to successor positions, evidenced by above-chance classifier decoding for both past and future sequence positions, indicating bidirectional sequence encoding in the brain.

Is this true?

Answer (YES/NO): NO